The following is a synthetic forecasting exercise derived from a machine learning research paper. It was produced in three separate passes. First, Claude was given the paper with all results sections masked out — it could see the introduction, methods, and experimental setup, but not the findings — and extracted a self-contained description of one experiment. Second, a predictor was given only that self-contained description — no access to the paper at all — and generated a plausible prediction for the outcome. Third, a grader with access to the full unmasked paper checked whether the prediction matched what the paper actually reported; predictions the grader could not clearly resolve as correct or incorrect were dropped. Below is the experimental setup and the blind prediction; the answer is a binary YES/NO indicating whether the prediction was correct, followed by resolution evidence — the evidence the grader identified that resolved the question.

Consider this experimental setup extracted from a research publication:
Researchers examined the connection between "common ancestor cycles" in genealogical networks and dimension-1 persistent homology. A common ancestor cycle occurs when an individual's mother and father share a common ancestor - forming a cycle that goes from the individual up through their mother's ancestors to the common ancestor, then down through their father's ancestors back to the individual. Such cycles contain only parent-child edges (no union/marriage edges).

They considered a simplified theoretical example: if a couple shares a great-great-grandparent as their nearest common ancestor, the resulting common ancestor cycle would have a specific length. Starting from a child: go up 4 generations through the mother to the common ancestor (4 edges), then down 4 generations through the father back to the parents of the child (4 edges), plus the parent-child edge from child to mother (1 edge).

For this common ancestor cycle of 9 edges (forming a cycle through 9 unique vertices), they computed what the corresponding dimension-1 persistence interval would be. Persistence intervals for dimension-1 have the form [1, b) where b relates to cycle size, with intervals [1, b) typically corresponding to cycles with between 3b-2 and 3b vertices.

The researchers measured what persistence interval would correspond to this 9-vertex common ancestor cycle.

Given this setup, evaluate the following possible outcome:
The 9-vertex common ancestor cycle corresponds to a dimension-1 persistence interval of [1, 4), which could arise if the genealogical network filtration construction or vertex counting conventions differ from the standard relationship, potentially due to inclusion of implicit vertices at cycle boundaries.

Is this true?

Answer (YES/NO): NO